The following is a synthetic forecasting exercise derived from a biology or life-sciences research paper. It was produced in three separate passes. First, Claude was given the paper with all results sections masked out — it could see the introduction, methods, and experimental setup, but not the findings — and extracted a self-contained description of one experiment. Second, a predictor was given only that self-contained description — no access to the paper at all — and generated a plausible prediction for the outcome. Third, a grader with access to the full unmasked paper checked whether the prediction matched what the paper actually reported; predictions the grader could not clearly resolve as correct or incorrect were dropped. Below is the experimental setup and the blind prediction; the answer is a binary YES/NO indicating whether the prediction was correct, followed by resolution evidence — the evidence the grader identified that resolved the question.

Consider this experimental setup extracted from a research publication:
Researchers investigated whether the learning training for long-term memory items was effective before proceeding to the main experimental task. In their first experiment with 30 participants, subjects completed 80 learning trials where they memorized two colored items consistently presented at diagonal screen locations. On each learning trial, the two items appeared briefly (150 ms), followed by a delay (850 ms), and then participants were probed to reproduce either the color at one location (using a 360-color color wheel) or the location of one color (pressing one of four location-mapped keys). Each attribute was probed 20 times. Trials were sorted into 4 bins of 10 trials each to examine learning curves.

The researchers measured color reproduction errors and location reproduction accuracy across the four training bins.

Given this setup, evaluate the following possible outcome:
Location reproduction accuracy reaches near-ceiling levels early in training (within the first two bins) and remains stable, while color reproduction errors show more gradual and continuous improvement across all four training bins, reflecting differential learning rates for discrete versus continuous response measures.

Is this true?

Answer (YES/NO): NO